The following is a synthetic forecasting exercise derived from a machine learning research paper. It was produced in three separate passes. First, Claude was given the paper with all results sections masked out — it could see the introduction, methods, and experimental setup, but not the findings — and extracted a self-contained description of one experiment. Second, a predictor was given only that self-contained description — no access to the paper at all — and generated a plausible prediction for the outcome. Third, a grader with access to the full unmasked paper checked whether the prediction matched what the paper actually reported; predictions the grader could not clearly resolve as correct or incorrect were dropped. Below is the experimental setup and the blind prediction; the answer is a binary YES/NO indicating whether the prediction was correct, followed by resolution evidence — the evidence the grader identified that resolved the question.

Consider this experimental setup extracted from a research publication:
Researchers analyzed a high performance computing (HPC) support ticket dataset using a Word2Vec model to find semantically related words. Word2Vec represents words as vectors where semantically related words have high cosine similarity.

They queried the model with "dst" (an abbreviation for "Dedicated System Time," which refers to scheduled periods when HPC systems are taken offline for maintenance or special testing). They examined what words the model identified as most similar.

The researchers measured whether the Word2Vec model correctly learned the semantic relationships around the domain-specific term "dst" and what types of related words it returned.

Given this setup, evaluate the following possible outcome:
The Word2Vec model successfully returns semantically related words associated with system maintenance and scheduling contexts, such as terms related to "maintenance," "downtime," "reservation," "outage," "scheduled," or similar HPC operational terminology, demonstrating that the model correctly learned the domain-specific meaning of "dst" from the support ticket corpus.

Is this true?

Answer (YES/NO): YES